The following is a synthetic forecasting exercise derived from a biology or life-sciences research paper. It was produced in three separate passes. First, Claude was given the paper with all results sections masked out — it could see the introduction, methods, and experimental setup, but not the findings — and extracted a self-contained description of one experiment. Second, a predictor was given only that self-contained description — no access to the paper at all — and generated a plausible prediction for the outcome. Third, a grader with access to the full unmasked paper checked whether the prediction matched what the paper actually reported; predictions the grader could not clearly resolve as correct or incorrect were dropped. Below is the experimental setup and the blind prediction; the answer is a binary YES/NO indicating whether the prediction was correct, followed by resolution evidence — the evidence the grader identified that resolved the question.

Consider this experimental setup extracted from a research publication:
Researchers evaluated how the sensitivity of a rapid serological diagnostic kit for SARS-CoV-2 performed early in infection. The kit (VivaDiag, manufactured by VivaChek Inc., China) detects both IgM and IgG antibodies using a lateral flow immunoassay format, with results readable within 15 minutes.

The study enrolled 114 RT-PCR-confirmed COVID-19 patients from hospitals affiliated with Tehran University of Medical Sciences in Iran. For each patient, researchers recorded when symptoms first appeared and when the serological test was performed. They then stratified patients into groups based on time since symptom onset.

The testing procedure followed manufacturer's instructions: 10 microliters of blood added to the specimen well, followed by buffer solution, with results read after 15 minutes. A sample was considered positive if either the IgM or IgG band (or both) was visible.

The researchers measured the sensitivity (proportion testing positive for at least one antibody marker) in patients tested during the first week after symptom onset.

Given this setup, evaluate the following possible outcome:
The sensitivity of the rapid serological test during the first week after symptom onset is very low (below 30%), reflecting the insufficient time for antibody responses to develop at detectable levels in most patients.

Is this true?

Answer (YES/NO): NO